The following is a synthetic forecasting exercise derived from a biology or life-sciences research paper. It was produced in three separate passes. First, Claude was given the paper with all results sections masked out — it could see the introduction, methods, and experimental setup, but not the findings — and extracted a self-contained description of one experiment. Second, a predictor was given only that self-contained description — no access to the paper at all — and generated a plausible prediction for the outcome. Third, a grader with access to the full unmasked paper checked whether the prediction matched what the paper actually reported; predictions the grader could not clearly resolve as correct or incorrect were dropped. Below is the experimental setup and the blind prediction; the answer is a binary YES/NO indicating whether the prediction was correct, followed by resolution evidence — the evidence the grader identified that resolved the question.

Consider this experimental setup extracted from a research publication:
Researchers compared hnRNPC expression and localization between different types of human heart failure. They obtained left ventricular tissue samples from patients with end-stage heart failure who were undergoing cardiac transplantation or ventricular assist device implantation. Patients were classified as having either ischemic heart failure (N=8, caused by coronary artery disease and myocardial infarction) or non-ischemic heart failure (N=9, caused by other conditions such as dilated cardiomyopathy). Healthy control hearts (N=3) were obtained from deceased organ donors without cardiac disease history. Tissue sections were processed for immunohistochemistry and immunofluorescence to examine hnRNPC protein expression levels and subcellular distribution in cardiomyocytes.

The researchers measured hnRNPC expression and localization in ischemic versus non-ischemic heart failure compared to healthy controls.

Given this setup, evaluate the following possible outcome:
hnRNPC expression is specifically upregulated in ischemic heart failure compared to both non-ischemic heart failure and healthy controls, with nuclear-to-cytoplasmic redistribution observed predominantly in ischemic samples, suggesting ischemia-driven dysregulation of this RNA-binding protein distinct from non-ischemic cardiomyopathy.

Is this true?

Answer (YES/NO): NO